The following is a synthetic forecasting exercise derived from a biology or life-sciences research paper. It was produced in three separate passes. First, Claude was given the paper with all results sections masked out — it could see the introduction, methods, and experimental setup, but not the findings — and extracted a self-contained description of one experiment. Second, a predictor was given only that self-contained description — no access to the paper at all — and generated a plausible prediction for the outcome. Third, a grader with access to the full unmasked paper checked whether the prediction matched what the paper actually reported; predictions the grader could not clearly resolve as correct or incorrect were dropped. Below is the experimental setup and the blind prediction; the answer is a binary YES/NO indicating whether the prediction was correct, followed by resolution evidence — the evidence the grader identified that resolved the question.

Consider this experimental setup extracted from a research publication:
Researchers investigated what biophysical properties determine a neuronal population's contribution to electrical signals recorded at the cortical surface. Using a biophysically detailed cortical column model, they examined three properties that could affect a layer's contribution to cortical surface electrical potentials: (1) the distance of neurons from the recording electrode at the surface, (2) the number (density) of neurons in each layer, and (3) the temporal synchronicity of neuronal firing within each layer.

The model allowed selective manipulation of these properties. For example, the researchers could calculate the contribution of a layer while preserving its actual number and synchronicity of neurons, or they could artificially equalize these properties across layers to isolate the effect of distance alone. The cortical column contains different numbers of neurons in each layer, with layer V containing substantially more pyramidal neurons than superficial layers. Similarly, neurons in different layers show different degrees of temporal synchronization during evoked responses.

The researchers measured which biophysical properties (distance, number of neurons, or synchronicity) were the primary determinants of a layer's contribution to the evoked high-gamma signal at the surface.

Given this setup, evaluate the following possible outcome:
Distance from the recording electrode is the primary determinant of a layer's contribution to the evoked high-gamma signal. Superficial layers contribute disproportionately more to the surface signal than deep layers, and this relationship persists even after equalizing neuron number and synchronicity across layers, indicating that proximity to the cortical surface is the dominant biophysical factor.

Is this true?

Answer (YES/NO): NO